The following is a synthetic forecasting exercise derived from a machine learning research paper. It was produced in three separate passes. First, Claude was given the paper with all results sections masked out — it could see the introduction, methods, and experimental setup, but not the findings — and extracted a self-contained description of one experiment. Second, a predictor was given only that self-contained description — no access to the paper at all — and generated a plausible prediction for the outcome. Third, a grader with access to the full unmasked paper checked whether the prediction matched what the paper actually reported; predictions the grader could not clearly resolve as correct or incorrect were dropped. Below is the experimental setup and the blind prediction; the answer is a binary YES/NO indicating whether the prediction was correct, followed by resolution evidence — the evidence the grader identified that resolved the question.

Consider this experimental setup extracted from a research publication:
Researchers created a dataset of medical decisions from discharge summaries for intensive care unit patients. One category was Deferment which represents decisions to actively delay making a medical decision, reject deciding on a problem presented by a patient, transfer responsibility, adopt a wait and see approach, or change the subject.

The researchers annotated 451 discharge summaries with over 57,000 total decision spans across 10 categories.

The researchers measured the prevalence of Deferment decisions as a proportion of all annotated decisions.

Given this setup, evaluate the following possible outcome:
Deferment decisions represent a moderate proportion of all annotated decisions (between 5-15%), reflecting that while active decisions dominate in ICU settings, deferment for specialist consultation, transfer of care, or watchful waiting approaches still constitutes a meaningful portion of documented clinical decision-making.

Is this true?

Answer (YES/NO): NO